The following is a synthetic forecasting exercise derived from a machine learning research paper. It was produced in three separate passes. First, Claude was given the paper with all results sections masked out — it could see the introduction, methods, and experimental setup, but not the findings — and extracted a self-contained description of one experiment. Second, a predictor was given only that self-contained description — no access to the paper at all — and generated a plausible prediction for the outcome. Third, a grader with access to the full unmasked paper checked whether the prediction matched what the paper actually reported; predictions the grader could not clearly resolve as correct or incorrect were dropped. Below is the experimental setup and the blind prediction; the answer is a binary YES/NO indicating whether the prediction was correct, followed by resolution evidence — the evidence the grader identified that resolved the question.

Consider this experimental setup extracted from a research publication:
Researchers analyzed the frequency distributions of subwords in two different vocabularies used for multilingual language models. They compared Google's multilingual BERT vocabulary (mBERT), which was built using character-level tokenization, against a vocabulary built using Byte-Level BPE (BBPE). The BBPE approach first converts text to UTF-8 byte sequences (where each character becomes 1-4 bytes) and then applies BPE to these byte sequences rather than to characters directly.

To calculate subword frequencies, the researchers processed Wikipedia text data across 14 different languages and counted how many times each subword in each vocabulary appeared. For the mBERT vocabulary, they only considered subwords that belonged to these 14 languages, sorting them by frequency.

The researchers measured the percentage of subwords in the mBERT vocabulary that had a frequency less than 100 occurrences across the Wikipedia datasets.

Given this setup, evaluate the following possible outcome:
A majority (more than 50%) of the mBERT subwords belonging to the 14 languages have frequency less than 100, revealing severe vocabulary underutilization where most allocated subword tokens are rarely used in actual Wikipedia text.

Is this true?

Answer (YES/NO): NO